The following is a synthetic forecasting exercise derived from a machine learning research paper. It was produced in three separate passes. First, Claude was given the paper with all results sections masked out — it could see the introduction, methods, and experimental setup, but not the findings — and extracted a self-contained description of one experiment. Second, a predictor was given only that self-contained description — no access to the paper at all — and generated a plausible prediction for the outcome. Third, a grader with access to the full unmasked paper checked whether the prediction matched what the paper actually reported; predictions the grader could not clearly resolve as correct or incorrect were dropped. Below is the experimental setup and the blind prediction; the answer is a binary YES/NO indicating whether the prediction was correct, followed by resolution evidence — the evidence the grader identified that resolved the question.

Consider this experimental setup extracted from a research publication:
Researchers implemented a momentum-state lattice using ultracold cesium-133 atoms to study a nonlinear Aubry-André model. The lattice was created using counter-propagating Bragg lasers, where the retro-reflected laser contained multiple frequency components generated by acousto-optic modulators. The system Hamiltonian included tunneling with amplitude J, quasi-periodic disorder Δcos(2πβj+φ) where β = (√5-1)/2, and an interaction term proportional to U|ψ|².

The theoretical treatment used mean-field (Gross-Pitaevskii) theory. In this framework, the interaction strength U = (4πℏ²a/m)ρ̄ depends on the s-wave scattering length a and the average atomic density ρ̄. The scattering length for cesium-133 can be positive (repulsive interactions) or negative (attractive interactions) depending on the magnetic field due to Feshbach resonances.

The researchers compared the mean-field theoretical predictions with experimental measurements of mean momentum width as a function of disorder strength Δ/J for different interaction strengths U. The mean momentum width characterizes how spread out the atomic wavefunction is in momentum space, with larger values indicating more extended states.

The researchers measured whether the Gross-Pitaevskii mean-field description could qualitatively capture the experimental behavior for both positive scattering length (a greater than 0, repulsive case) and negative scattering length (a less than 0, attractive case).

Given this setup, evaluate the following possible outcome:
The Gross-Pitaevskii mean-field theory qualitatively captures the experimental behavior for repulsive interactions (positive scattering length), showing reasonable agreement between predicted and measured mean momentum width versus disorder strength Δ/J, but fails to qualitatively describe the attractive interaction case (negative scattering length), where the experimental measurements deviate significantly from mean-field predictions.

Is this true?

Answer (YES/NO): NO